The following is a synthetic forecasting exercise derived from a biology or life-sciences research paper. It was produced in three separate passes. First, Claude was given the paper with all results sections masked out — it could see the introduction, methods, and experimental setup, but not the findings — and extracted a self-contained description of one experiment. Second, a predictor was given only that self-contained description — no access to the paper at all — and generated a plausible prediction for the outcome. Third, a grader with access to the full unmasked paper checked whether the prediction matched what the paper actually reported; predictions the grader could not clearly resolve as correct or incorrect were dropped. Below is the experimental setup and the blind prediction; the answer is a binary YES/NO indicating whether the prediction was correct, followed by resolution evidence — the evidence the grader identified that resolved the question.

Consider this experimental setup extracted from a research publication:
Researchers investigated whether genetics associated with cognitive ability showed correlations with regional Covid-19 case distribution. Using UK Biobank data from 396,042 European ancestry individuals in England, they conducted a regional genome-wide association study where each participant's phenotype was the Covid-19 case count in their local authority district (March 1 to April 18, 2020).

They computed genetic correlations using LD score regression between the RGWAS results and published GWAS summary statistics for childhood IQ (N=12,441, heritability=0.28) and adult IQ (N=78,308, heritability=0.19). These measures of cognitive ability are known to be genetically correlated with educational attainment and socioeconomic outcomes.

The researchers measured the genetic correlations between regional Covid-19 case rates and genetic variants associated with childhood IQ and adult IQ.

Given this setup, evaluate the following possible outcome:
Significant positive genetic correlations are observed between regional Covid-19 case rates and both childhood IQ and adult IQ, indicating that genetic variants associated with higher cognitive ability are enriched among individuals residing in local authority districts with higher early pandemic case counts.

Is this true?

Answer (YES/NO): YES